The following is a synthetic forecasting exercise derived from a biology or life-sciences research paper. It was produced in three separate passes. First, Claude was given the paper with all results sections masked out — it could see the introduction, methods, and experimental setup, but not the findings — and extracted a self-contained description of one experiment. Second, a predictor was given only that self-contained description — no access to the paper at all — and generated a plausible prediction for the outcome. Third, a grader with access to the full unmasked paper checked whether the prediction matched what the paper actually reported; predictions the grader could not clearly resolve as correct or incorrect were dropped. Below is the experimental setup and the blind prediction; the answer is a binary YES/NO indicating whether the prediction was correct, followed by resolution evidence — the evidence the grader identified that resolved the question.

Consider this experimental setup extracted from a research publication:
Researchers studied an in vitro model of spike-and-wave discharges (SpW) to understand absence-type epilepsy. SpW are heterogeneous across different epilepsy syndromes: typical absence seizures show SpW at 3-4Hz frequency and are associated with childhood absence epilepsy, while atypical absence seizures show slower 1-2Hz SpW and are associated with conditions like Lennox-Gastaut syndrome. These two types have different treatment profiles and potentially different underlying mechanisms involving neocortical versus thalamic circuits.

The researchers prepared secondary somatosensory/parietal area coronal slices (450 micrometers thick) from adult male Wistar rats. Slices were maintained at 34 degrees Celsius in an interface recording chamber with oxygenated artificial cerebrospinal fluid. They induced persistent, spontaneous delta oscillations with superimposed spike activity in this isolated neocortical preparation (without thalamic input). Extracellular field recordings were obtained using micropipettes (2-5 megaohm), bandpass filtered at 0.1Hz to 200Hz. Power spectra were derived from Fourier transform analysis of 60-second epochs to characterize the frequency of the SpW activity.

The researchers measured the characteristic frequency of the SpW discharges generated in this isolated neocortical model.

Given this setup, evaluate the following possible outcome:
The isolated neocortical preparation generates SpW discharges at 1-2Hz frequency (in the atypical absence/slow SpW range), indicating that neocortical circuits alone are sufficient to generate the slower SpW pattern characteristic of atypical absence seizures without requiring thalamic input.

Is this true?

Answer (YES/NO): YES